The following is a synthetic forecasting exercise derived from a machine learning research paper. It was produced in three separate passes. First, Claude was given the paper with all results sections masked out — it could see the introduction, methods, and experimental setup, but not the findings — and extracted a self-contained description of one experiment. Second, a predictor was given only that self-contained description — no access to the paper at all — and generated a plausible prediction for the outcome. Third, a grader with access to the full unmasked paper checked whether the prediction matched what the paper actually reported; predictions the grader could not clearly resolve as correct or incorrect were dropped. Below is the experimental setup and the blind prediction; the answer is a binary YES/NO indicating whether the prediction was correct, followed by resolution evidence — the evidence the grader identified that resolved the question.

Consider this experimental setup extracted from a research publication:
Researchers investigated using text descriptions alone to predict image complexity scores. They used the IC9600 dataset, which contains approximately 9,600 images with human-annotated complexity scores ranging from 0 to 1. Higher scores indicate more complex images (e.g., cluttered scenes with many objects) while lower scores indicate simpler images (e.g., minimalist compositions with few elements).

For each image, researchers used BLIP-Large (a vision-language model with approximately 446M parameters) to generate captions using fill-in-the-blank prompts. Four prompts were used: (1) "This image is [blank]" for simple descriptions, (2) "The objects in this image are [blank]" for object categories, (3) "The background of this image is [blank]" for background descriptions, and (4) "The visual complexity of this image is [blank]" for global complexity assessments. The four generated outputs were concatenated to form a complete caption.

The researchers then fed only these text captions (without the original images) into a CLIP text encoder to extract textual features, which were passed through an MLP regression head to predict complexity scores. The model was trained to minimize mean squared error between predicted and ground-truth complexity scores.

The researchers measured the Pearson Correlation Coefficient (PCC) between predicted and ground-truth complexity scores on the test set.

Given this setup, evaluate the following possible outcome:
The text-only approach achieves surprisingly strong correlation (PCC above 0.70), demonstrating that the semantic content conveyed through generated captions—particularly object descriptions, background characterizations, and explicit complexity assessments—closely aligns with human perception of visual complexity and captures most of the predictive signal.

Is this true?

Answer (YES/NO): YES